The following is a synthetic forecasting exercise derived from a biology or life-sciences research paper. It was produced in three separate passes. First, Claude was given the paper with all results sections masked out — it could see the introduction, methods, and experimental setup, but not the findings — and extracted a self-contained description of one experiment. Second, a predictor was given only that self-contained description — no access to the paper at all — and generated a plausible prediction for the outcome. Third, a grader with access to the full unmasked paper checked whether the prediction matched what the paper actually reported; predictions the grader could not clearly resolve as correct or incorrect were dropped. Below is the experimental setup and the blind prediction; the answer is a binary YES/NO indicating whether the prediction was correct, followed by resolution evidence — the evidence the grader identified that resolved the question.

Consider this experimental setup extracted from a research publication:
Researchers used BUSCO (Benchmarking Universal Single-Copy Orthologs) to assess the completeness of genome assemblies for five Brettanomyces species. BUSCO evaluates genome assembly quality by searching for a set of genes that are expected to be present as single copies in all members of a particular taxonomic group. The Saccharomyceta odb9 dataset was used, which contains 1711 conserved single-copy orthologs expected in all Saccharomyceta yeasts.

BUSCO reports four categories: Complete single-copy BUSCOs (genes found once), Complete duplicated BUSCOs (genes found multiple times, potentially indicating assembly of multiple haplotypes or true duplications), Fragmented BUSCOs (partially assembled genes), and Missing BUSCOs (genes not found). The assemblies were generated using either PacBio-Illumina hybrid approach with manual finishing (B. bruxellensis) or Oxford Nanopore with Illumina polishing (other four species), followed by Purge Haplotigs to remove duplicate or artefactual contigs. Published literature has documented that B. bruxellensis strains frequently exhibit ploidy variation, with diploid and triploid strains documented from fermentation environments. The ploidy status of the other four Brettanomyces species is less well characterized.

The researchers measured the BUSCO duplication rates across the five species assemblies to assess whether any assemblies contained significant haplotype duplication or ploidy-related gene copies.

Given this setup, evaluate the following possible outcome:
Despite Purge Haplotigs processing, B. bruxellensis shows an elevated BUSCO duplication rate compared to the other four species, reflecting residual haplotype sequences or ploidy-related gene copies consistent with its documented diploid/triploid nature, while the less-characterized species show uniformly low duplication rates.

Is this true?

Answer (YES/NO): NO